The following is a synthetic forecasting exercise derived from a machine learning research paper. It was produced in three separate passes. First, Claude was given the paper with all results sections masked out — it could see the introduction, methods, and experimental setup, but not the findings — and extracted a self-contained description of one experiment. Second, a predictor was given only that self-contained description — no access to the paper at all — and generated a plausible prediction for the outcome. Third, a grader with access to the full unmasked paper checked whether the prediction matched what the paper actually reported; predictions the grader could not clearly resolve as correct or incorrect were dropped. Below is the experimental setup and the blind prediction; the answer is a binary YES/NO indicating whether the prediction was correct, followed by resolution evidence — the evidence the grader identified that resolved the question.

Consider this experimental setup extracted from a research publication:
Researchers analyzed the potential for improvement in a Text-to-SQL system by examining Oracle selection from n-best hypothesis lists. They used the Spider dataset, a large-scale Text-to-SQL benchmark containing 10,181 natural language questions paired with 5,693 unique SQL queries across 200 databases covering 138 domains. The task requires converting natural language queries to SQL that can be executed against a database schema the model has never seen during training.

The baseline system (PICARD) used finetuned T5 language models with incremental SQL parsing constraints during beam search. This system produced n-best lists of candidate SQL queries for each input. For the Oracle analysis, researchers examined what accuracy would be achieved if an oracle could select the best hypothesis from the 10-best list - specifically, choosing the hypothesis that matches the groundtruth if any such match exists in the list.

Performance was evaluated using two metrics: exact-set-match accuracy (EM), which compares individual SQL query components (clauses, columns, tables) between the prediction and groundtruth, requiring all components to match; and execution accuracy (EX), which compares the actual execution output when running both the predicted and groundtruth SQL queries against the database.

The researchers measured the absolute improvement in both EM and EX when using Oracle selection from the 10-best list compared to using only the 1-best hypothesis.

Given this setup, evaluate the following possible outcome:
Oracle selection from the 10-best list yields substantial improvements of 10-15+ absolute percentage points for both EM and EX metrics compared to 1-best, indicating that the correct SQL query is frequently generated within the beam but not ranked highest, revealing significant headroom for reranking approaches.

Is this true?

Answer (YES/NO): NO